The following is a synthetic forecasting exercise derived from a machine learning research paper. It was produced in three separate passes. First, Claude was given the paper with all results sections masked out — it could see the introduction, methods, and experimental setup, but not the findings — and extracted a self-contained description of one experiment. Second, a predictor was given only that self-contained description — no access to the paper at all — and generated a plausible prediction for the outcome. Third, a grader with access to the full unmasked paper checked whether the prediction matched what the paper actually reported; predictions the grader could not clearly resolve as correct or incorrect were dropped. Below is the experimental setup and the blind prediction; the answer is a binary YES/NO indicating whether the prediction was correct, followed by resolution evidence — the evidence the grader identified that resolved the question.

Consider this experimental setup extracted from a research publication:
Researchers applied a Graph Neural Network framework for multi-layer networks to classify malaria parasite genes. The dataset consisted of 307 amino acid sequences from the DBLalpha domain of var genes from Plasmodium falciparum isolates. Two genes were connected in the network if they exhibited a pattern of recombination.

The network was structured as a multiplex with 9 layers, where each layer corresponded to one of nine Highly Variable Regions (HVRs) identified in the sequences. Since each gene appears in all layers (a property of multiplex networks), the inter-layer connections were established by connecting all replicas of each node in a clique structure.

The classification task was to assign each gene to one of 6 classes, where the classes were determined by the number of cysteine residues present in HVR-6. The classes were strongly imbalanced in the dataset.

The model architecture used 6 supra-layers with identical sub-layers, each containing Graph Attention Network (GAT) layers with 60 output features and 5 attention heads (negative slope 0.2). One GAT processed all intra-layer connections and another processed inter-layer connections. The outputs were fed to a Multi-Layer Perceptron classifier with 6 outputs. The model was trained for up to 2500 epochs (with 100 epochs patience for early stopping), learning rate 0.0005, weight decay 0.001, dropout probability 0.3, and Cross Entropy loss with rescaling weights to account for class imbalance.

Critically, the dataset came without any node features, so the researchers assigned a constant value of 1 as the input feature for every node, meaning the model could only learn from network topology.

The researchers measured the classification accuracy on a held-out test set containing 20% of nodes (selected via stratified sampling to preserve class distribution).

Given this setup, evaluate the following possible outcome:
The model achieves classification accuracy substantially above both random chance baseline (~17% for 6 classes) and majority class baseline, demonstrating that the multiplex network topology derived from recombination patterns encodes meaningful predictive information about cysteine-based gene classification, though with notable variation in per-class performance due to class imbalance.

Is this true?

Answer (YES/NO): YES